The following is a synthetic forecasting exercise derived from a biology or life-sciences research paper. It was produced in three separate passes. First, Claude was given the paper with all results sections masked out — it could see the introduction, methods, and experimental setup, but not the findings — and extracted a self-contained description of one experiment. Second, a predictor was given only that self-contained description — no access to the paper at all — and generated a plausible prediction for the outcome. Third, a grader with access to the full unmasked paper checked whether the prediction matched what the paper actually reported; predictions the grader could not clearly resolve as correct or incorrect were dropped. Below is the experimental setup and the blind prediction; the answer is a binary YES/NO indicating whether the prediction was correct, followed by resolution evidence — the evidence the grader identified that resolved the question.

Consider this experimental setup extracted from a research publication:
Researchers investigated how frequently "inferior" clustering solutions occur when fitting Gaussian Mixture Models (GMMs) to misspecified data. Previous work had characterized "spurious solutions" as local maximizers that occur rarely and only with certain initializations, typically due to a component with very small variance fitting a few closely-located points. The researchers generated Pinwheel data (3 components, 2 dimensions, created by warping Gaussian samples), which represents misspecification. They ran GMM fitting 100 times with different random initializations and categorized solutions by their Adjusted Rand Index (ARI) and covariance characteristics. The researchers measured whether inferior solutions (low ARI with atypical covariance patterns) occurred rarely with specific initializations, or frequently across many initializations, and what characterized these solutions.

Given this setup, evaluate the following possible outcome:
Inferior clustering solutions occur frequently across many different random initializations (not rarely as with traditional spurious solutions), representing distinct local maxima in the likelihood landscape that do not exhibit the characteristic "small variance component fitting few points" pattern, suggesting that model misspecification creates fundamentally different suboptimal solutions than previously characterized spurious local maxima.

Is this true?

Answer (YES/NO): YES